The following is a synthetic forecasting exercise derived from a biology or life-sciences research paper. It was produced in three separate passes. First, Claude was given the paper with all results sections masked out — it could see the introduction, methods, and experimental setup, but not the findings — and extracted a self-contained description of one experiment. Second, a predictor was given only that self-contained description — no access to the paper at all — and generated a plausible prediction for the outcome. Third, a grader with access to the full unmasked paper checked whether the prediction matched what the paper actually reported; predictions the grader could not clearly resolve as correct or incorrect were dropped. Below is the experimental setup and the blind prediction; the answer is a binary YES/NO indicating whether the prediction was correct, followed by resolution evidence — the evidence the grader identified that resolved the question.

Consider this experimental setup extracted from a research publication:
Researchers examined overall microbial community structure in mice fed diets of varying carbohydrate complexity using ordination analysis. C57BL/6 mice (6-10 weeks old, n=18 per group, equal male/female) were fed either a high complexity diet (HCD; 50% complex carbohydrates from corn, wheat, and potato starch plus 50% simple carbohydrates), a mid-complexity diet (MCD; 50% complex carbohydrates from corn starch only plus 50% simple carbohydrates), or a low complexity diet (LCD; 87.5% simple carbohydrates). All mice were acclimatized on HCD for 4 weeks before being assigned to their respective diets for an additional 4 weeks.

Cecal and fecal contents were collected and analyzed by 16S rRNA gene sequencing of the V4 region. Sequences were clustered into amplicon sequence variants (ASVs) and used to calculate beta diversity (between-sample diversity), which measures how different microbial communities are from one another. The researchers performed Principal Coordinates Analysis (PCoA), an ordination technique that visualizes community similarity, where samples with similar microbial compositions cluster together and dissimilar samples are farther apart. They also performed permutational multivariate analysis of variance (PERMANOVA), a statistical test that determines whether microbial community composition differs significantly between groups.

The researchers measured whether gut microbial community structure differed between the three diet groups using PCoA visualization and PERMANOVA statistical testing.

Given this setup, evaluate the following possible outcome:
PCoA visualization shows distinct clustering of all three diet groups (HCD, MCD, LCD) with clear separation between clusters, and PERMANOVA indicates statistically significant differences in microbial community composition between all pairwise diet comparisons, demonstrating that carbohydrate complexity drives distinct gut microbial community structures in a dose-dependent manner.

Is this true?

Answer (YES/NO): NO